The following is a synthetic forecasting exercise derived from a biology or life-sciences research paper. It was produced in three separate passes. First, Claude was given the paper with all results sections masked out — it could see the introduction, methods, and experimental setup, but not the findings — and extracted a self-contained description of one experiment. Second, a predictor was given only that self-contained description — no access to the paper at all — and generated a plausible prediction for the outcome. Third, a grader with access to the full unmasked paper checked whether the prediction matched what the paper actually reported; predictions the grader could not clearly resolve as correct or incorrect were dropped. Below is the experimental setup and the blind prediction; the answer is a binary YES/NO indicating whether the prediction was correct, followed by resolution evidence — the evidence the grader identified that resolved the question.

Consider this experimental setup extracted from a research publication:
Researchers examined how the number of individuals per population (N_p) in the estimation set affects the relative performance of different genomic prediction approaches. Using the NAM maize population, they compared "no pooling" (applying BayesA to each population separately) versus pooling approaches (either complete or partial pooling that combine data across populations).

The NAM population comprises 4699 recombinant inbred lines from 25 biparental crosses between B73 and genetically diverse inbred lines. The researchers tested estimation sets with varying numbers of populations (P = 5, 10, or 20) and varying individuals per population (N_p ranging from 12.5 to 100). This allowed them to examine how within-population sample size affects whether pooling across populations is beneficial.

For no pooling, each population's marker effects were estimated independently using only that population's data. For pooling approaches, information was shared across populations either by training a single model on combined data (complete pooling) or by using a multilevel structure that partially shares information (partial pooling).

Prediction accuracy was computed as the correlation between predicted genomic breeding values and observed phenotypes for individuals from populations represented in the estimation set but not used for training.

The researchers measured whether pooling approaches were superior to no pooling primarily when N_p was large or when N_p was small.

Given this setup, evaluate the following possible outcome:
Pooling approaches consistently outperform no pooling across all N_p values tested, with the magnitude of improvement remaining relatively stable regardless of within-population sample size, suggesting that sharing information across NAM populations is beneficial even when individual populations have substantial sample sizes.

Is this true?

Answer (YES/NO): NO